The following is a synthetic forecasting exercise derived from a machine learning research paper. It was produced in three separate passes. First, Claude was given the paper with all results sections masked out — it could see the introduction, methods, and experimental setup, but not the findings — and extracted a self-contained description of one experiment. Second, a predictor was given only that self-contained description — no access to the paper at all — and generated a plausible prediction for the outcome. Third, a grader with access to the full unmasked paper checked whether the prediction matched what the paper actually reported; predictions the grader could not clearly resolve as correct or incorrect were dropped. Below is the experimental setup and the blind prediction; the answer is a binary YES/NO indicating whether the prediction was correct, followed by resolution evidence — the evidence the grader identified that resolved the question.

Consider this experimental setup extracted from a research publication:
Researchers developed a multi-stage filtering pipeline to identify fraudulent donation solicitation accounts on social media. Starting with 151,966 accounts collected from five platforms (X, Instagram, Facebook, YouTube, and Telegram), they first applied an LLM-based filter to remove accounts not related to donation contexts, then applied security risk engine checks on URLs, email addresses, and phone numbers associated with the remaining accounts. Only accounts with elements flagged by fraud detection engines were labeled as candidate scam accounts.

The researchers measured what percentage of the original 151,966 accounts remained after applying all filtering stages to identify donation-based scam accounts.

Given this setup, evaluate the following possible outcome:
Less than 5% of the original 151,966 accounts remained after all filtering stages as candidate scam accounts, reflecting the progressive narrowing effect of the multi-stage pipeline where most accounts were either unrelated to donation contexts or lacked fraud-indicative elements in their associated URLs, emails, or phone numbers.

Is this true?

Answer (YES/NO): YES